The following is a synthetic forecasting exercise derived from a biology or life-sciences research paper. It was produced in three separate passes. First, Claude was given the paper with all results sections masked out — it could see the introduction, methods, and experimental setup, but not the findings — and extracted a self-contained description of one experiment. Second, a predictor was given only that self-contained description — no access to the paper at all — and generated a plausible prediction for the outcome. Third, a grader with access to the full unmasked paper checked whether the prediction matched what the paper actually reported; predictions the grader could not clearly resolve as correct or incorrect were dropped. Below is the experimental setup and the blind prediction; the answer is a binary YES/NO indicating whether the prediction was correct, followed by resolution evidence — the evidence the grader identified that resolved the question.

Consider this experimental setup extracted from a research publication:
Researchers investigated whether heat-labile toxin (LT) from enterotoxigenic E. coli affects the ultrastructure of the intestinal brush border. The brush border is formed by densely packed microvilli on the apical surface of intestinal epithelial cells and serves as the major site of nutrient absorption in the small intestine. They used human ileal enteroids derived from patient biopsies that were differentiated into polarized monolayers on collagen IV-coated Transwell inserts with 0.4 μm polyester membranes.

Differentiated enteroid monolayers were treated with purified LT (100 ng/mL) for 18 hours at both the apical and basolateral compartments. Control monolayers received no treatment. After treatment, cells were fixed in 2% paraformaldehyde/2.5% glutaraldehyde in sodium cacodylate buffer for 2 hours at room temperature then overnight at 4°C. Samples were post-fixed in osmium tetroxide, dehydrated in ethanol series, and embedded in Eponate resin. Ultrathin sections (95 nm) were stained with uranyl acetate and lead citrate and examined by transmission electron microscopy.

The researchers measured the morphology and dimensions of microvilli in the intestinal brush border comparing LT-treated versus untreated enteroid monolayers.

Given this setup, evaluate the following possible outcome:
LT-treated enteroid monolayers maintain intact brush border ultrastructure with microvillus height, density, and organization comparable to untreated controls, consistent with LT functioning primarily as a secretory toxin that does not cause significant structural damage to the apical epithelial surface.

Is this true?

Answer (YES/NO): NO